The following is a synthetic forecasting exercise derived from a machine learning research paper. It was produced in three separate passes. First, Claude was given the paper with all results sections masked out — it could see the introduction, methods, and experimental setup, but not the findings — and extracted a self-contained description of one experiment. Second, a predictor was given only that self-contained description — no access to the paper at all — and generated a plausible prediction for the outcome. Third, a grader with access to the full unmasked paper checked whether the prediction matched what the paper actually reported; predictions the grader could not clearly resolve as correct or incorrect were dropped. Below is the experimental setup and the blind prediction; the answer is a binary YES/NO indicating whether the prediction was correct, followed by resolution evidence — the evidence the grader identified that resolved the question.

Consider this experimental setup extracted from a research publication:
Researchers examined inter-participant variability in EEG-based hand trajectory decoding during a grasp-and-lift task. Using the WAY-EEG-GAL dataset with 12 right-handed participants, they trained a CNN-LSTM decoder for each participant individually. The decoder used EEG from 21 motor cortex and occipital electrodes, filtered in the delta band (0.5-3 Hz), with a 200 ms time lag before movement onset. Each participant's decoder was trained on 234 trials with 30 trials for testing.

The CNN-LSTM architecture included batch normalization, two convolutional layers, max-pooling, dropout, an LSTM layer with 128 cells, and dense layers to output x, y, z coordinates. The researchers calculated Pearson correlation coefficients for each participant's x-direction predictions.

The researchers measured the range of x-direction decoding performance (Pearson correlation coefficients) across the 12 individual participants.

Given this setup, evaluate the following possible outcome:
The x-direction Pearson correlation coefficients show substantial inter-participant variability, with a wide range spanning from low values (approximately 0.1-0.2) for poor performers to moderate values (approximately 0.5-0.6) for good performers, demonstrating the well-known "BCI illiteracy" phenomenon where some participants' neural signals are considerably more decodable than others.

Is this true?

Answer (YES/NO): NO